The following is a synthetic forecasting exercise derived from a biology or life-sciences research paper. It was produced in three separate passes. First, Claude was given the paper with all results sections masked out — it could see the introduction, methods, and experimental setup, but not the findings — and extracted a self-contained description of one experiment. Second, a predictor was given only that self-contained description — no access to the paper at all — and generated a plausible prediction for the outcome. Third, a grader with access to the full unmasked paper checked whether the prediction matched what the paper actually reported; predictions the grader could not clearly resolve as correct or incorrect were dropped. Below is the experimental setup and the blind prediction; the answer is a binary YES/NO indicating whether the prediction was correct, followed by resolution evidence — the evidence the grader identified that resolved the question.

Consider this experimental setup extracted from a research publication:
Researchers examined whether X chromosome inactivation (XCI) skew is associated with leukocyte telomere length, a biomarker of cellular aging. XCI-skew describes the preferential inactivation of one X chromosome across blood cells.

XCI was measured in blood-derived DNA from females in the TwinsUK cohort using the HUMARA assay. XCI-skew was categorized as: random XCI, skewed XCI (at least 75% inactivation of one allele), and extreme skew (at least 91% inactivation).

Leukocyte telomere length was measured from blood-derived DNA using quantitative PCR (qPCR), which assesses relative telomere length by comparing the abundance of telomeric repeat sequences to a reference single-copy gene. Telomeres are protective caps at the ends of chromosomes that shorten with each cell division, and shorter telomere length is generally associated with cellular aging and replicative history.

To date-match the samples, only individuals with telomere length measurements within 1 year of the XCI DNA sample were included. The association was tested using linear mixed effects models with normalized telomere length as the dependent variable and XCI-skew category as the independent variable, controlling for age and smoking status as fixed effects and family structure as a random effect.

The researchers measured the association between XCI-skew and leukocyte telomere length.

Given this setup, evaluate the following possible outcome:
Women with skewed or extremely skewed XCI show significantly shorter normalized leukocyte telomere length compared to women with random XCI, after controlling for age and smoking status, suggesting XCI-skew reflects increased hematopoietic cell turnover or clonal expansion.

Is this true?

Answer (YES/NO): NO